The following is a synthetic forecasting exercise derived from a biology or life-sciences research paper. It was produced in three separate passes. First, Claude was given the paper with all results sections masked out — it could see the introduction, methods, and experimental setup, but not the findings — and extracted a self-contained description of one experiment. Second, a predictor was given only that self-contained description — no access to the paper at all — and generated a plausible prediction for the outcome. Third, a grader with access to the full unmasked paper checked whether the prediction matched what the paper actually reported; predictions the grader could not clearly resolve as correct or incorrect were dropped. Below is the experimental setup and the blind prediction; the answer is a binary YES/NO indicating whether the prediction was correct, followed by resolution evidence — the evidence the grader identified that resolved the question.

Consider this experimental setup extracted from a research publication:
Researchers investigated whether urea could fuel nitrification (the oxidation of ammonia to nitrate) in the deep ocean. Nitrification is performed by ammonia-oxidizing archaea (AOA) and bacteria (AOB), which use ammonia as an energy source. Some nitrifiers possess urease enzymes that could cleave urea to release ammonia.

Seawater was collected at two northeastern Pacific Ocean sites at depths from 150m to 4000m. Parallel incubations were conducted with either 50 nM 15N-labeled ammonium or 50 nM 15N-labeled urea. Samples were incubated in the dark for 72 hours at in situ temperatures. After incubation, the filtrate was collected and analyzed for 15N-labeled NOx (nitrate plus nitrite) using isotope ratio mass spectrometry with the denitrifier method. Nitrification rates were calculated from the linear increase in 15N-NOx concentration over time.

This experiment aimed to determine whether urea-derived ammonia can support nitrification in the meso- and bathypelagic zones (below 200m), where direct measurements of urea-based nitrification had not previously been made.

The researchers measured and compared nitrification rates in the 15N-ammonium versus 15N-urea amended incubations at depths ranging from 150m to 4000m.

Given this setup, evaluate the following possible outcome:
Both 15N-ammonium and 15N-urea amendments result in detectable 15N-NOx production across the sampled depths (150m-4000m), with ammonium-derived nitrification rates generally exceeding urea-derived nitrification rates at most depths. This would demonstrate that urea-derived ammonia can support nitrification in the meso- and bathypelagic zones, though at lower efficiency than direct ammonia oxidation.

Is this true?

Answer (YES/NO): NO